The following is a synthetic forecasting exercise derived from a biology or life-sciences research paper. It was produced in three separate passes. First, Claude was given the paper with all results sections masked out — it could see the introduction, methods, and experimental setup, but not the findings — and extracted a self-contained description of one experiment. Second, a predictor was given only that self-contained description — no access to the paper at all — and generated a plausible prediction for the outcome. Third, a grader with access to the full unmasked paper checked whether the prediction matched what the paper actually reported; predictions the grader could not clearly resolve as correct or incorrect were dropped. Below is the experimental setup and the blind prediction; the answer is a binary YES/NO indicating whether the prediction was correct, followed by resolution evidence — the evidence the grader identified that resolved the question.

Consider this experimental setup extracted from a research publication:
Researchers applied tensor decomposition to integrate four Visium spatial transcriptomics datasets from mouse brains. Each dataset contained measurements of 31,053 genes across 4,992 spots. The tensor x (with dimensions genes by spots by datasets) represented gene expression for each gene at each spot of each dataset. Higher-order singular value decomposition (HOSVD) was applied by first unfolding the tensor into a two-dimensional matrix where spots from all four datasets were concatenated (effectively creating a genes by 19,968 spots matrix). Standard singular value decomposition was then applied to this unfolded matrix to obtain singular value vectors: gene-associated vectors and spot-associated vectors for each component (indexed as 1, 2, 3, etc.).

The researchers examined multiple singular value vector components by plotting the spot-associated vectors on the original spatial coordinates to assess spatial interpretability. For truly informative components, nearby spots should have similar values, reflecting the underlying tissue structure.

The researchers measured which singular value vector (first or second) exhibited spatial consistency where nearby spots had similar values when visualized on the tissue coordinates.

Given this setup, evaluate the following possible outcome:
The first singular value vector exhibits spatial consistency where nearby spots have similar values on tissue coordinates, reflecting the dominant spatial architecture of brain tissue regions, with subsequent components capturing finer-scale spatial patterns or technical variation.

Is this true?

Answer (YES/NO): NO